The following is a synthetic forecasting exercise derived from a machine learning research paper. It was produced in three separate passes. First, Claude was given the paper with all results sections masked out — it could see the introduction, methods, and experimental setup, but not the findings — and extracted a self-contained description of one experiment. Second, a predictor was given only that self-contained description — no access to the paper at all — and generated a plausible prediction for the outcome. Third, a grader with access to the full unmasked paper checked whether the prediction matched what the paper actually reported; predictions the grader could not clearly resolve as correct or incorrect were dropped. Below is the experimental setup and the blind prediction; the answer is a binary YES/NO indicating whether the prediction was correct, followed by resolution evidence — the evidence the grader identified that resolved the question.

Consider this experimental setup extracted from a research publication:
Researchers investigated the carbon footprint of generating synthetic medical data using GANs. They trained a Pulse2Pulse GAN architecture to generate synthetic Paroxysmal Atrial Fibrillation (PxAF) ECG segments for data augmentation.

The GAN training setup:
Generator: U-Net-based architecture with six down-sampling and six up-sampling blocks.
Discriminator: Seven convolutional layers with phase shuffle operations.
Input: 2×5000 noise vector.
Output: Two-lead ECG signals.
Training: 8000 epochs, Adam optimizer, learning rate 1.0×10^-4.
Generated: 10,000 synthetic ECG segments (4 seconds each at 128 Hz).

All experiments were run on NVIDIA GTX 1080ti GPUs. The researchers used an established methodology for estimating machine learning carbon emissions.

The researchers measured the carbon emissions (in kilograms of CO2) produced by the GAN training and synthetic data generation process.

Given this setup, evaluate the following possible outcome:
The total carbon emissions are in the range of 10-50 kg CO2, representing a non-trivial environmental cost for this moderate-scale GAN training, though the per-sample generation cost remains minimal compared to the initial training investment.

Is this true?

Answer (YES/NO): NO